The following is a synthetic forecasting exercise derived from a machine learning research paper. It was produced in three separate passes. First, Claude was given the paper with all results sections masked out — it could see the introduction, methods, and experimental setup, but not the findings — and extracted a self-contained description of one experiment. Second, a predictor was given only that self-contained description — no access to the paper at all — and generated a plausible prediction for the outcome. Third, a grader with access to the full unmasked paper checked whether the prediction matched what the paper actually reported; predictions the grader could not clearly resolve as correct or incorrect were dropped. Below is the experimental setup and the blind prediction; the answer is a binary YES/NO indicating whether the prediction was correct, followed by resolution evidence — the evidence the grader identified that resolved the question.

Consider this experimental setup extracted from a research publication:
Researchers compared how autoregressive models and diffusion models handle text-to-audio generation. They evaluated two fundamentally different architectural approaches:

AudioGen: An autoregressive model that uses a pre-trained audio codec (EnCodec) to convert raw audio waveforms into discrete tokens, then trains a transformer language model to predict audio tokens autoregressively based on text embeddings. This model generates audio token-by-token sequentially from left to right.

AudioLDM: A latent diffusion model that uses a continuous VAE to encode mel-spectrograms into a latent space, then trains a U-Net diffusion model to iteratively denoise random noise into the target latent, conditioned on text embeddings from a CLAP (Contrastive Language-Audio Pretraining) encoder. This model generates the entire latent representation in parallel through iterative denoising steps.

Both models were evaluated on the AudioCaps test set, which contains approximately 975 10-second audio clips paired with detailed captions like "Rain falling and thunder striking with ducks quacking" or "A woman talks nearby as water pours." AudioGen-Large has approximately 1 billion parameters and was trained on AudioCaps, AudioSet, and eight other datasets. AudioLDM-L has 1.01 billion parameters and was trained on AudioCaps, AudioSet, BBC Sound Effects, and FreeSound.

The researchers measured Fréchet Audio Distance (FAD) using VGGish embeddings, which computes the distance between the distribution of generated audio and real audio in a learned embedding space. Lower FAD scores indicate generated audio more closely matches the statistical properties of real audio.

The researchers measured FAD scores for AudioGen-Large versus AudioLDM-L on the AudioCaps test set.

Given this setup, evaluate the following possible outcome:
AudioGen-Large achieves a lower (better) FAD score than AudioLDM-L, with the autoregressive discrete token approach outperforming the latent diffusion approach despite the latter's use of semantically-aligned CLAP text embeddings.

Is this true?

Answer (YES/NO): YES